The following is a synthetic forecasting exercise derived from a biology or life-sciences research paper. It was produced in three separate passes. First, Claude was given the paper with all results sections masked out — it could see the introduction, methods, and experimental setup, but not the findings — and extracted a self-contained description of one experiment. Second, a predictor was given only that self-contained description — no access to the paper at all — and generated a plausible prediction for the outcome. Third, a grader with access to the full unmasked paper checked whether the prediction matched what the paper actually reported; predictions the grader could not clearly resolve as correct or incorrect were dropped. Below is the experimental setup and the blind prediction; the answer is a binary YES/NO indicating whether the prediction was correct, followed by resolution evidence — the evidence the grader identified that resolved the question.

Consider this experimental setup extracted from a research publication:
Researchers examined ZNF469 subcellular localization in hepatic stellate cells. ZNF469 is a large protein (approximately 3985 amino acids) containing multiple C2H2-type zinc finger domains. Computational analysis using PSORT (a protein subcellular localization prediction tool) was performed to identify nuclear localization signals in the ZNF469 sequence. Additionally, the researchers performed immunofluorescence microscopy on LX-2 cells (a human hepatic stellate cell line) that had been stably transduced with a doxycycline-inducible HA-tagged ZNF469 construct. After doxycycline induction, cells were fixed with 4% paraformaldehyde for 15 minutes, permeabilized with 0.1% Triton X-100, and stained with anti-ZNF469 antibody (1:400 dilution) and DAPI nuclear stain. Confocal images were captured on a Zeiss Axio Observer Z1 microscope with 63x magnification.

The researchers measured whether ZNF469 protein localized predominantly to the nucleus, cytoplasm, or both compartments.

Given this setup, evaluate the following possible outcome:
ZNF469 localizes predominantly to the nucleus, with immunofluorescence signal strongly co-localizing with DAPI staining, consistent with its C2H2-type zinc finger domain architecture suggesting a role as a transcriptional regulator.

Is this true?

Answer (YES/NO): YES